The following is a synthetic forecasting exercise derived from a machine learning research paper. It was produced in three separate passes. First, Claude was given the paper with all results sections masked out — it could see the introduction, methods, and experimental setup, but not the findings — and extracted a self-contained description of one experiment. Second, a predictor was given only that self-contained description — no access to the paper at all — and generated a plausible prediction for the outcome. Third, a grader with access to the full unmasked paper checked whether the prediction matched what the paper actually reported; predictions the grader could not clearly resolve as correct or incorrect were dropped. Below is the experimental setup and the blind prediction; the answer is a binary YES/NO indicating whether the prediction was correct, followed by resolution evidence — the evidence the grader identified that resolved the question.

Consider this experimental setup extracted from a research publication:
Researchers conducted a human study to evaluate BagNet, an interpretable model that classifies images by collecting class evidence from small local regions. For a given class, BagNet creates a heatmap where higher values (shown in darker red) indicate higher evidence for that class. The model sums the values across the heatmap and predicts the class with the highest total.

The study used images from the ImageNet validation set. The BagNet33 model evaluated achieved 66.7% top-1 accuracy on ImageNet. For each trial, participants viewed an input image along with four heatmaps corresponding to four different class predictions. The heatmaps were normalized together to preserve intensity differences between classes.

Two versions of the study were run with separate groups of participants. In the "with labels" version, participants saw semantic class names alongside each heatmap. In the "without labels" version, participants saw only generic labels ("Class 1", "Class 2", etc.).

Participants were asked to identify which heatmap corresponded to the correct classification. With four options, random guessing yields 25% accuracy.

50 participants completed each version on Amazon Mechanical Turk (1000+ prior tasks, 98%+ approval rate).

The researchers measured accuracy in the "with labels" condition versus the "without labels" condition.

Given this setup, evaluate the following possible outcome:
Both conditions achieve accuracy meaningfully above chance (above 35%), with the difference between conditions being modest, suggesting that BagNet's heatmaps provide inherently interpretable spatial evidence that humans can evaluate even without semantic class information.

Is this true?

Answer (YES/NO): NO